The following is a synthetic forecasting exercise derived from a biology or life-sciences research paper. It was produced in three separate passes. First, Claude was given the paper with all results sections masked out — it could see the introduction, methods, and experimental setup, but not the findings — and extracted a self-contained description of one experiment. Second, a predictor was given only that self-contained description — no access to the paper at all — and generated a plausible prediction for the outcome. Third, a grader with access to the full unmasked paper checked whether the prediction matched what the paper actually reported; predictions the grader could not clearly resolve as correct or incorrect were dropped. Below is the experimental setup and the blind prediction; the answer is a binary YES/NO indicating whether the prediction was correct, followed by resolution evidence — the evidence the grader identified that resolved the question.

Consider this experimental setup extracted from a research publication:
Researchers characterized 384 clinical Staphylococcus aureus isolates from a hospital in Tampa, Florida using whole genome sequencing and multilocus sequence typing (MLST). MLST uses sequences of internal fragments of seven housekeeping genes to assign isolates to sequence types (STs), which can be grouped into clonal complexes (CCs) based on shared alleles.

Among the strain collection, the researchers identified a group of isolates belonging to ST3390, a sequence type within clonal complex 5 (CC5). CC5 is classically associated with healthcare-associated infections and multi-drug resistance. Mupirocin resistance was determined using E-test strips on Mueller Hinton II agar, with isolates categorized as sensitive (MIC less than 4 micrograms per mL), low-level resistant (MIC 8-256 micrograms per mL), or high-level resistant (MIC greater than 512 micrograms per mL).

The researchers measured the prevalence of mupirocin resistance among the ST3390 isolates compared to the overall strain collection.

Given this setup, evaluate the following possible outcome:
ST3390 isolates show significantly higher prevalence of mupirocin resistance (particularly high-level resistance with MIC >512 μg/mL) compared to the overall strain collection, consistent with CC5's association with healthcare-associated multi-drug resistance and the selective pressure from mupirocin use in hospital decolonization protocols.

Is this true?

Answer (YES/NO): YES